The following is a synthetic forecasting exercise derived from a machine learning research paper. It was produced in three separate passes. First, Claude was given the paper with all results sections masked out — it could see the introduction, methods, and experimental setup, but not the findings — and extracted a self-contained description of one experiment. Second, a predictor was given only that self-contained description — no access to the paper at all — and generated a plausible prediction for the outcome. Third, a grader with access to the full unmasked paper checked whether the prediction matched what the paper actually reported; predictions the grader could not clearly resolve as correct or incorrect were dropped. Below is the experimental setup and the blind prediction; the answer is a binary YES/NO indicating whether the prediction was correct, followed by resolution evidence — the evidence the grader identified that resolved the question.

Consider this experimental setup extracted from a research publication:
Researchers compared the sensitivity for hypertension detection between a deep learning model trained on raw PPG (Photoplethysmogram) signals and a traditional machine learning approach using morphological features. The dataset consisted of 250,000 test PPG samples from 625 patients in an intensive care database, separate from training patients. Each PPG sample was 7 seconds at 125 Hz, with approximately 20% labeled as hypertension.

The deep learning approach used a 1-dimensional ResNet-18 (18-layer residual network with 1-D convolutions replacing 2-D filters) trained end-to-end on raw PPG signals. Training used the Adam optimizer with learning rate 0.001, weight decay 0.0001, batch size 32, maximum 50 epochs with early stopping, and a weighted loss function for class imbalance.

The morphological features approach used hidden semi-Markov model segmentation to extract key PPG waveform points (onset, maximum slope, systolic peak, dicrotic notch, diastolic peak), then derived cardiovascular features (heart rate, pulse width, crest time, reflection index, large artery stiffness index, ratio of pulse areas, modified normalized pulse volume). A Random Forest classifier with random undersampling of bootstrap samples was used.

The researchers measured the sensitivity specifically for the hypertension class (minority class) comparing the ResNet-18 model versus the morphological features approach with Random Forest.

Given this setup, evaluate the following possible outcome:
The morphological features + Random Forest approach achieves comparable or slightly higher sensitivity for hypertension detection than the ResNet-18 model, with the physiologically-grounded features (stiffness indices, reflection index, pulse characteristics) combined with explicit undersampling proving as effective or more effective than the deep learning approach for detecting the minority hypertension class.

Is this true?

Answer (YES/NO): NO